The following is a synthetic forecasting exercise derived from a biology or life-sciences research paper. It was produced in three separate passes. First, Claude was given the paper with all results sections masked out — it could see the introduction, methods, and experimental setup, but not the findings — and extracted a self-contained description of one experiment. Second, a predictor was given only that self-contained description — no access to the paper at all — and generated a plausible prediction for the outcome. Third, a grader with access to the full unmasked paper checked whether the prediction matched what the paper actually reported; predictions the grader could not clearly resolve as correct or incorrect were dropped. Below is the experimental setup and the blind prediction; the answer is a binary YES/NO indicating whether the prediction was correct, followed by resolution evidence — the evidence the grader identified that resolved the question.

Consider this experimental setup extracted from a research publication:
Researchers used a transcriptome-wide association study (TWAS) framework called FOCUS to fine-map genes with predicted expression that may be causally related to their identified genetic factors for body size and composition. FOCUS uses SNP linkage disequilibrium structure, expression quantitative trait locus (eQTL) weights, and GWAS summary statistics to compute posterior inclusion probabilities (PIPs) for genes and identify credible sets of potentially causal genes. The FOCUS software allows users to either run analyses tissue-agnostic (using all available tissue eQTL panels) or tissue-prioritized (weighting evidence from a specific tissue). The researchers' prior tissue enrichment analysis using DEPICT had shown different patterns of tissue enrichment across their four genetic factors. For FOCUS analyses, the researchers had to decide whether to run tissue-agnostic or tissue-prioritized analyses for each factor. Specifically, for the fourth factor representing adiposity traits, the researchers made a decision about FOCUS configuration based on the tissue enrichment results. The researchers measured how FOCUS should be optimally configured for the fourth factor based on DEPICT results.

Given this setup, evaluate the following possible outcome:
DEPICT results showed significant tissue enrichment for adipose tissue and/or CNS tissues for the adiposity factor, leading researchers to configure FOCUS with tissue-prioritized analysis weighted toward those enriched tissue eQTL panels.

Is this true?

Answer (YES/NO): NO